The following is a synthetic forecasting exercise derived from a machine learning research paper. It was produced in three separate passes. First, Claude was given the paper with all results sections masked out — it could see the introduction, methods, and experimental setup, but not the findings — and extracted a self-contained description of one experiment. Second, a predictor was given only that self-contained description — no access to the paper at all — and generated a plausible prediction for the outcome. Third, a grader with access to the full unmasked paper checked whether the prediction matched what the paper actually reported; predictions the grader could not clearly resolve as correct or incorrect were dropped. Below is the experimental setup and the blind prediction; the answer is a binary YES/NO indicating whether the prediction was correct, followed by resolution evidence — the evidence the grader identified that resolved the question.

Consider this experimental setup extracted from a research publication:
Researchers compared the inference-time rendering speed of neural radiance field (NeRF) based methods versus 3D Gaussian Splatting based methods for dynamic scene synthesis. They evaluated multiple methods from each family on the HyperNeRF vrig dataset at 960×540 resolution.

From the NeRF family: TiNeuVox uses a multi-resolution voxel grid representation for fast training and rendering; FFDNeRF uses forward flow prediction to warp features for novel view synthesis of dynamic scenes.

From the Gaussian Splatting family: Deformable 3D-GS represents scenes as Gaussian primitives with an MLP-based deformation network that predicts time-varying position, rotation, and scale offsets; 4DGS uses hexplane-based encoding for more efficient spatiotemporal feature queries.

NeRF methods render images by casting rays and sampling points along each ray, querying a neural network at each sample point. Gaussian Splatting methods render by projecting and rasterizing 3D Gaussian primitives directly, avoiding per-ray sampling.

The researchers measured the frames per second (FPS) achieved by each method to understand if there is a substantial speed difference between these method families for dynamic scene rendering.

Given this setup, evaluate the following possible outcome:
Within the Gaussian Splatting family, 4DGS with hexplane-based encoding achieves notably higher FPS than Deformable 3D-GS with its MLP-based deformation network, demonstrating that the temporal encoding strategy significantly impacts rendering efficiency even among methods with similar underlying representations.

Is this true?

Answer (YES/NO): YES